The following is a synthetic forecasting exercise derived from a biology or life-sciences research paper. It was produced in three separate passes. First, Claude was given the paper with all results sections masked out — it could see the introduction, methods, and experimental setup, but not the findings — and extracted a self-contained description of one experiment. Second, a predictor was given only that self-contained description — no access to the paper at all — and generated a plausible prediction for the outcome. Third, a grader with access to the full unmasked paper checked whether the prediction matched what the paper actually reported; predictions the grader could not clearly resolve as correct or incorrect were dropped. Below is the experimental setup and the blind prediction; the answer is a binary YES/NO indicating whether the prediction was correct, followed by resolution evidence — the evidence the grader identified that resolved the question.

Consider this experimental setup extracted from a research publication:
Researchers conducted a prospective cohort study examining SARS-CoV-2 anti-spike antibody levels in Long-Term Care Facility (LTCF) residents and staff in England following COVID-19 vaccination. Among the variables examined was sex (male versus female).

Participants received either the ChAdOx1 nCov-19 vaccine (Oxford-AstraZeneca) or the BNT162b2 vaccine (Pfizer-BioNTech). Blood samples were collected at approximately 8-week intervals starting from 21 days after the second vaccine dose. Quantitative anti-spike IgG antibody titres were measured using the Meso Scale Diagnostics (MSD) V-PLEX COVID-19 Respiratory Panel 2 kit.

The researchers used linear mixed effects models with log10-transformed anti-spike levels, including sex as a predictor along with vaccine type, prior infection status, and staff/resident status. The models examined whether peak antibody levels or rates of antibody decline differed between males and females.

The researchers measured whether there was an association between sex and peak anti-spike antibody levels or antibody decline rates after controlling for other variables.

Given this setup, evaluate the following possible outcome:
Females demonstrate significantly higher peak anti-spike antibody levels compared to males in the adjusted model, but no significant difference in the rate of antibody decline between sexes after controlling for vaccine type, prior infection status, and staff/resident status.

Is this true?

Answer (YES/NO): NO